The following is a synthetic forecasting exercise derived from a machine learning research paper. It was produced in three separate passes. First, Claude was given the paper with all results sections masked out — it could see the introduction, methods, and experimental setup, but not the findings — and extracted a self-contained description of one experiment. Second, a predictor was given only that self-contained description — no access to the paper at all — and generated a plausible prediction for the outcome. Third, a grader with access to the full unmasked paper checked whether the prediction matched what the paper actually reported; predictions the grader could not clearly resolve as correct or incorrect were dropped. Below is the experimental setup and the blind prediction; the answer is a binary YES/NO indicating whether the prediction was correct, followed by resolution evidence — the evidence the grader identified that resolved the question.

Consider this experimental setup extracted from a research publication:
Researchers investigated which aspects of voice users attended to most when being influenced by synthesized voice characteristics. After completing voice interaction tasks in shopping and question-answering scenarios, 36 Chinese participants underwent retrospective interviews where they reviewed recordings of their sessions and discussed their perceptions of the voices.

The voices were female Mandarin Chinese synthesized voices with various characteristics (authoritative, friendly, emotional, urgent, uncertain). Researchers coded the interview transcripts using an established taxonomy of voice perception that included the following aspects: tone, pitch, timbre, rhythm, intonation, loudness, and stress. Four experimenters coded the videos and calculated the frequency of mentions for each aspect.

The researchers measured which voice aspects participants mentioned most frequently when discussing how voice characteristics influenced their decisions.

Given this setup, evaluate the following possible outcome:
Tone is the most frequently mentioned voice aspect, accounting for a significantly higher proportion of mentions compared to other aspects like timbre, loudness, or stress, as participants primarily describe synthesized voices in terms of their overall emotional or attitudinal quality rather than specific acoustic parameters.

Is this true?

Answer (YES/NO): NO